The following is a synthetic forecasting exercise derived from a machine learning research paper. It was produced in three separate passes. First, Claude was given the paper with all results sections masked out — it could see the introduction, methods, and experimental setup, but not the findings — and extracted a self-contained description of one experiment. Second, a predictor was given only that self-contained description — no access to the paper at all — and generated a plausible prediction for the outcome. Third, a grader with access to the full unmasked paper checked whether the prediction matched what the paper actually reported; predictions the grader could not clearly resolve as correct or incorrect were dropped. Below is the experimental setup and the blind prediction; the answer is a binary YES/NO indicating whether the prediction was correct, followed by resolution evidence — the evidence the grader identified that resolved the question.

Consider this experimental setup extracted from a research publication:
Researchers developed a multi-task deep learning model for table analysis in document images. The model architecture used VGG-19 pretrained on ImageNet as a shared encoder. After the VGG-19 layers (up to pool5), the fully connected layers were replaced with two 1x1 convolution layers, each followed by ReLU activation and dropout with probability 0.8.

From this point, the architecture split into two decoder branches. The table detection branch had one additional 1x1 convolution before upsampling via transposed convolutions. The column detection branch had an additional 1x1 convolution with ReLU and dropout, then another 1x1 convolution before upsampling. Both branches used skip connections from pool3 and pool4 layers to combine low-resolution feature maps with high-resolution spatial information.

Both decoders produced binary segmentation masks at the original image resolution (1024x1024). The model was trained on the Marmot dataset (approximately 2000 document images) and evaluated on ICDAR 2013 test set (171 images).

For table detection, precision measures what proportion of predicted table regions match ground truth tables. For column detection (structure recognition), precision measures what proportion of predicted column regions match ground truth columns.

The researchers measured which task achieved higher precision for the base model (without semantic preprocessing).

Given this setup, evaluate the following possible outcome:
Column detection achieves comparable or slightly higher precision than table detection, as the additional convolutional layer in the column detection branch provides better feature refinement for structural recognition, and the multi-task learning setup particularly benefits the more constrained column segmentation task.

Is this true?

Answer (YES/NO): NO